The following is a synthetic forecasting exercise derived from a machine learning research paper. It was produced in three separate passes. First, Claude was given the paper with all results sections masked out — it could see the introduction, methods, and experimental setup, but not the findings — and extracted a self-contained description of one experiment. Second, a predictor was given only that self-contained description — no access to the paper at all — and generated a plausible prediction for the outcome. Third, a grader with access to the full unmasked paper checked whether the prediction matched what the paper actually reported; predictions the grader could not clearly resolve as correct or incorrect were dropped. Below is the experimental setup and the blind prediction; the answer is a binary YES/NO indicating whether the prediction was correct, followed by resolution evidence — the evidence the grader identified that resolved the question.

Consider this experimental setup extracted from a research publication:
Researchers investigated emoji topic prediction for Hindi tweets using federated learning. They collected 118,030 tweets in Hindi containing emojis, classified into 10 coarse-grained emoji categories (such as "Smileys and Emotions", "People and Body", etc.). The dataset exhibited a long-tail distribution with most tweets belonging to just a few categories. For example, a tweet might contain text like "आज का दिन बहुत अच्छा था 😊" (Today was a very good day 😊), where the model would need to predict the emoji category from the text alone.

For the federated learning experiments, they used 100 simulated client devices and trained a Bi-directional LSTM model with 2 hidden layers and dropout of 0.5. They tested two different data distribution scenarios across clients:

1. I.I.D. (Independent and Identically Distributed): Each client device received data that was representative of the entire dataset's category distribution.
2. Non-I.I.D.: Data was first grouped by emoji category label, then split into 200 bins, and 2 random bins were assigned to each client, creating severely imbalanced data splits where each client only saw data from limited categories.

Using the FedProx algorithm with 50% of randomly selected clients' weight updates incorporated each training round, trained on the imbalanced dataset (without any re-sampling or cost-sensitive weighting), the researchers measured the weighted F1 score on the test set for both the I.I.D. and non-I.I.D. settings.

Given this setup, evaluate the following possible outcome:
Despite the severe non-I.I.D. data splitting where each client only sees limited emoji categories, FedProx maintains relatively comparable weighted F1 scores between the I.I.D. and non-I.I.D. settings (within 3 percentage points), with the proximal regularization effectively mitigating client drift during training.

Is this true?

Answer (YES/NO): NO